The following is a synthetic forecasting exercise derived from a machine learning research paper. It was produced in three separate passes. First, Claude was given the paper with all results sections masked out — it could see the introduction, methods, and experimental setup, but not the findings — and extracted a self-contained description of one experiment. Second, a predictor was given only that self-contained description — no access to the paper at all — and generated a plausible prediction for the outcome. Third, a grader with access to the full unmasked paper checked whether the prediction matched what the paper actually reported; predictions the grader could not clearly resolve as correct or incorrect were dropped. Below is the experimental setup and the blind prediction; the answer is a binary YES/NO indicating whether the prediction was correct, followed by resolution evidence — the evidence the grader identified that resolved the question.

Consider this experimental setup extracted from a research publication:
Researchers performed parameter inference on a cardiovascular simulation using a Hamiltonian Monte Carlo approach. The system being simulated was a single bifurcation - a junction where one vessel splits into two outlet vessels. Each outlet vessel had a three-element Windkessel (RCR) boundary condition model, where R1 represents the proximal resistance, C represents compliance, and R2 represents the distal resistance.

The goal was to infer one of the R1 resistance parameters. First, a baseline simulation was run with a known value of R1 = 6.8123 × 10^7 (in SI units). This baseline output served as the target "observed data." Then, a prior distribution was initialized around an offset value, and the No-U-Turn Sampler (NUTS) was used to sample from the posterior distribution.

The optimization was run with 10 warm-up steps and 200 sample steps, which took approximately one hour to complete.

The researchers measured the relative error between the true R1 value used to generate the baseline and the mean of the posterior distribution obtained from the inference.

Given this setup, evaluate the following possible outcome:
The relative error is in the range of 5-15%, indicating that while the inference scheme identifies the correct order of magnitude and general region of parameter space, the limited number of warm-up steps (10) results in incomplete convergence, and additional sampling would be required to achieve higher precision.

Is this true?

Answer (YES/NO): NO